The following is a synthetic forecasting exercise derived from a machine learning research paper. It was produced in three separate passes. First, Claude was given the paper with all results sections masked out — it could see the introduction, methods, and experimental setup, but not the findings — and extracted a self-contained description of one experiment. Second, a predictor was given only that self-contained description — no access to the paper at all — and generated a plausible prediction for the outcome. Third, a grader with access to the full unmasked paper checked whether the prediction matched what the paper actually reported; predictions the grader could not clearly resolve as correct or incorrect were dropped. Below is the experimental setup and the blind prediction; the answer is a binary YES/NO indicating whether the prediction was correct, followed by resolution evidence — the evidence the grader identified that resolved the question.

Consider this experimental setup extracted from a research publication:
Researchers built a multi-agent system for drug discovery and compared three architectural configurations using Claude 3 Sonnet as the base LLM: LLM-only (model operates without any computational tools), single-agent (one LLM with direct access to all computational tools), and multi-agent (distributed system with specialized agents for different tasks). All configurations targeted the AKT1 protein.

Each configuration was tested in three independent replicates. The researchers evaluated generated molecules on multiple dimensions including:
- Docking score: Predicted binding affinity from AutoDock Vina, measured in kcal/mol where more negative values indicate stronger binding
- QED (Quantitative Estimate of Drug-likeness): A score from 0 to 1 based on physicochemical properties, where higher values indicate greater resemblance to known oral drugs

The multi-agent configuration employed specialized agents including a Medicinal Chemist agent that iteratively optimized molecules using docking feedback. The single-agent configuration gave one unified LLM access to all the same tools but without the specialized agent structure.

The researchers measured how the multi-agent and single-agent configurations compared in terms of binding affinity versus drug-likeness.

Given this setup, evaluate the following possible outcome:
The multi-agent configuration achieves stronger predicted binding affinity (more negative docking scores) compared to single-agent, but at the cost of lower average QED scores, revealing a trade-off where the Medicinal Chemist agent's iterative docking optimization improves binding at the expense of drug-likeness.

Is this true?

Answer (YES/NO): YES